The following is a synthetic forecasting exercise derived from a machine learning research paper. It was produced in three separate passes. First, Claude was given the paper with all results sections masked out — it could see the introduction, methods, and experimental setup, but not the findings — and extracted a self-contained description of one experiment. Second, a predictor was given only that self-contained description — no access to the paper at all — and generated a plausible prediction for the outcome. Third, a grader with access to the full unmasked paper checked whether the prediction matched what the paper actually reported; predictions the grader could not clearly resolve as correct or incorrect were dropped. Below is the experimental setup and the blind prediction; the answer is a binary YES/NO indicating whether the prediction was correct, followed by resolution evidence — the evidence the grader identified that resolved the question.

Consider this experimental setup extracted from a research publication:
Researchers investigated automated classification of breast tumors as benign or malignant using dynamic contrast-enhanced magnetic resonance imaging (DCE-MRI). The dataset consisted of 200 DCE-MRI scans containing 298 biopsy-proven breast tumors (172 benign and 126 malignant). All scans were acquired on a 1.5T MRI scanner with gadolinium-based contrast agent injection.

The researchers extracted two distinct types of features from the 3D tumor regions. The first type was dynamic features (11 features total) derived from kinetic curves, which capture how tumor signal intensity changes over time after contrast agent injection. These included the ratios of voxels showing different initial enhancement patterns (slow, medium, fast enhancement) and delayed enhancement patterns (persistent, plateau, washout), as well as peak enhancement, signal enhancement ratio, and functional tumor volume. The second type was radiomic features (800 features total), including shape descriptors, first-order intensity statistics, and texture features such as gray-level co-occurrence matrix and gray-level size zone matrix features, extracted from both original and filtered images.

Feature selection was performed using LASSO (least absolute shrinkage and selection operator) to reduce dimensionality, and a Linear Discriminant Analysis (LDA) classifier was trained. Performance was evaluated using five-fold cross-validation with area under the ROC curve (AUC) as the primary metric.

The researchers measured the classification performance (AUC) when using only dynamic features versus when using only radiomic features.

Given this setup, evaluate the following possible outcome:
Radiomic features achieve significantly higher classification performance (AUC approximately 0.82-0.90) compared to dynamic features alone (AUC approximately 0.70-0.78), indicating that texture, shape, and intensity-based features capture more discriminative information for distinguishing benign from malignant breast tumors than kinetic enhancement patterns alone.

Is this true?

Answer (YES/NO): NO